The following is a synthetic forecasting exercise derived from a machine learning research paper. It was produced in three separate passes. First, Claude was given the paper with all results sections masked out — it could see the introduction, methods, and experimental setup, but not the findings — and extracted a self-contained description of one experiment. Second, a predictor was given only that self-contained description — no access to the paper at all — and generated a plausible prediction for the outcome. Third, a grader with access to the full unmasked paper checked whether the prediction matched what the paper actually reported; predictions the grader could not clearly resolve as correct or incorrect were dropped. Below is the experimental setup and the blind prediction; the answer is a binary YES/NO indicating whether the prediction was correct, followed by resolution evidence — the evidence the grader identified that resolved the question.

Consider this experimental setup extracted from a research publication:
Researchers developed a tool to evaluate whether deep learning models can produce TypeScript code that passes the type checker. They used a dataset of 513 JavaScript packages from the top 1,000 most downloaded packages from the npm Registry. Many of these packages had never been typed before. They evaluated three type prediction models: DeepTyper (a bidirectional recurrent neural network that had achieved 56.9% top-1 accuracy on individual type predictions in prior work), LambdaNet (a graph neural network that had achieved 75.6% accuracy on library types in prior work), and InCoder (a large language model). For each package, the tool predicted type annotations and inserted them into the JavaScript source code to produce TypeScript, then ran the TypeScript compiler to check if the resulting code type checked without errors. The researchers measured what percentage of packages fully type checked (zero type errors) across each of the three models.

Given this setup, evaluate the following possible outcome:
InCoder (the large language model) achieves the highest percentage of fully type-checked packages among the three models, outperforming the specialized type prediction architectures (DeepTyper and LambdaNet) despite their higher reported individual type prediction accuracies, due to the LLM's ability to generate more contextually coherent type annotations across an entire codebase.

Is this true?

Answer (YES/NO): NO